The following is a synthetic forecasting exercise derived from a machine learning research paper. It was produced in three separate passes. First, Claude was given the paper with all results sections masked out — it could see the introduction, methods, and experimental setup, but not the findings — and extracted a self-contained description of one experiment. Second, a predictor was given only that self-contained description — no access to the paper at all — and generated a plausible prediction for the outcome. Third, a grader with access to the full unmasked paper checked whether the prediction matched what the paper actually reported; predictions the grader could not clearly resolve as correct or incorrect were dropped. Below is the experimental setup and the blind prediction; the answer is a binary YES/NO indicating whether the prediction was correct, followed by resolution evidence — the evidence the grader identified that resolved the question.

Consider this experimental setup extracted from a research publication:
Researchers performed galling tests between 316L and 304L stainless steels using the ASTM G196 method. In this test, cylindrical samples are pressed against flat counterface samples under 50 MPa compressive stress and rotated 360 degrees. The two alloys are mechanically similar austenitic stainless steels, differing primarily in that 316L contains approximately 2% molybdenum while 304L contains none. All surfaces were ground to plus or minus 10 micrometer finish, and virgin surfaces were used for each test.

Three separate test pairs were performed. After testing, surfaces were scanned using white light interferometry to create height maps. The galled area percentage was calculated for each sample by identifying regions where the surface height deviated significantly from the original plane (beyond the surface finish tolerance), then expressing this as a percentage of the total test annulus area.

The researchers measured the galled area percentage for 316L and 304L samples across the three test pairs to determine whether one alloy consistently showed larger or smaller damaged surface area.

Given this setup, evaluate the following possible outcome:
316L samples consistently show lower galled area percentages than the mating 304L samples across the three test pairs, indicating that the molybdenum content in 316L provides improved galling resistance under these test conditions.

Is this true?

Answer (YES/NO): NO